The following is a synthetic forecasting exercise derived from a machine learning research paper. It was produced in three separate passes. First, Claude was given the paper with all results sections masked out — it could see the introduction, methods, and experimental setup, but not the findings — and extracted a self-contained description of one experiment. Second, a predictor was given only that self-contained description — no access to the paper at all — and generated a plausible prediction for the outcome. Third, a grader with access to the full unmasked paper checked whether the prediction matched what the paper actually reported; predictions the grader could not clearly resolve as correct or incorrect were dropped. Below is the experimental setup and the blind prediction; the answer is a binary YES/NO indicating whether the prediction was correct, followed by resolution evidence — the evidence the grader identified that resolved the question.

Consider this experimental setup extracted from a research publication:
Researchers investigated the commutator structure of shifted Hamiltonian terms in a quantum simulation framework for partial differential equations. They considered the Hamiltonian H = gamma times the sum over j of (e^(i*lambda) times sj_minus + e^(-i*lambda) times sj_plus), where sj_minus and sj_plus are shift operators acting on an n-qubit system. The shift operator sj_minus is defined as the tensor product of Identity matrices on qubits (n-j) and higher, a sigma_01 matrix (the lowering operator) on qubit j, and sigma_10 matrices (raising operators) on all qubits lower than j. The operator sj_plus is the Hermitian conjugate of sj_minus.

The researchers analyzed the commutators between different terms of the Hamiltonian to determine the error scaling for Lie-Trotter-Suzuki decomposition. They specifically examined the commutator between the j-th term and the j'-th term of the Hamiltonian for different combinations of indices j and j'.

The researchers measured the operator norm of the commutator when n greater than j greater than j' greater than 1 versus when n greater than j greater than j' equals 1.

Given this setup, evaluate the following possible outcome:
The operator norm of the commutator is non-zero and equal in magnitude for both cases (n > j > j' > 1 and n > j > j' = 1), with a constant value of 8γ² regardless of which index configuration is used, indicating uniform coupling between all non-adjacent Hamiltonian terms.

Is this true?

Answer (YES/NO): NO